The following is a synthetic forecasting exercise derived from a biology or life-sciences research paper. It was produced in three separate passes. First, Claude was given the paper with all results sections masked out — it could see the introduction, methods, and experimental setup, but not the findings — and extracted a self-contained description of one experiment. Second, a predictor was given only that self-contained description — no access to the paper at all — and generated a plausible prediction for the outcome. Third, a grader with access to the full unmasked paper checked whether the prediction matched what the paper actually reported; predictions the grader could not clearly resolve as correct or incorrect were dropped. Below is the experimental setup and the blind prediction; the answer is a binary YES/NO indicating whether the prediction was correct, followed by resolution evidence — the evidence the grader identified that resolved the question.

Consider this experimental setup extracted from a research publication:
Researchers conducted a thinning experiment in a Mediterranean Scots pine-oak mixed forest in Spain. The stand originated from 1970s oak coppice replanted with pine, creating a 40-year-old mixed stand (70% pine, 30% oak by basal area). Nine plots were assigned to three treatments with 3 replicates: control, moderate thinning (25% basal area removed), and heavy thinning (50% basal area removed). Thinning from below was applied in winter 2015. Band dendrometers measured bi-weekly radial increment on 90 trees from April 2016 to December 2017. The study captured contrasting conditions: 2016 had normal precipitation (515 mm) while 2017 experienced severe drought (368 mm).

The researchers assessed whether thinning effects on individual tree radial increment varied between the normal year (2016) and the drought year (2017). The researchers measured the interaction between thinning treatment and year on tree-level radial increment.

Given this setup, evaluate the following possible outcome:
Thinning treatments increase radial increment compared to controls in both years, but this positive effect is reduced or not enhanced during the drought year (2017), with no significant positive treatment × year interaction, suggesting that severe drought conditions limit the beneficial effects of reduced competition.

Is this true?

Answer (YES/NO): NO